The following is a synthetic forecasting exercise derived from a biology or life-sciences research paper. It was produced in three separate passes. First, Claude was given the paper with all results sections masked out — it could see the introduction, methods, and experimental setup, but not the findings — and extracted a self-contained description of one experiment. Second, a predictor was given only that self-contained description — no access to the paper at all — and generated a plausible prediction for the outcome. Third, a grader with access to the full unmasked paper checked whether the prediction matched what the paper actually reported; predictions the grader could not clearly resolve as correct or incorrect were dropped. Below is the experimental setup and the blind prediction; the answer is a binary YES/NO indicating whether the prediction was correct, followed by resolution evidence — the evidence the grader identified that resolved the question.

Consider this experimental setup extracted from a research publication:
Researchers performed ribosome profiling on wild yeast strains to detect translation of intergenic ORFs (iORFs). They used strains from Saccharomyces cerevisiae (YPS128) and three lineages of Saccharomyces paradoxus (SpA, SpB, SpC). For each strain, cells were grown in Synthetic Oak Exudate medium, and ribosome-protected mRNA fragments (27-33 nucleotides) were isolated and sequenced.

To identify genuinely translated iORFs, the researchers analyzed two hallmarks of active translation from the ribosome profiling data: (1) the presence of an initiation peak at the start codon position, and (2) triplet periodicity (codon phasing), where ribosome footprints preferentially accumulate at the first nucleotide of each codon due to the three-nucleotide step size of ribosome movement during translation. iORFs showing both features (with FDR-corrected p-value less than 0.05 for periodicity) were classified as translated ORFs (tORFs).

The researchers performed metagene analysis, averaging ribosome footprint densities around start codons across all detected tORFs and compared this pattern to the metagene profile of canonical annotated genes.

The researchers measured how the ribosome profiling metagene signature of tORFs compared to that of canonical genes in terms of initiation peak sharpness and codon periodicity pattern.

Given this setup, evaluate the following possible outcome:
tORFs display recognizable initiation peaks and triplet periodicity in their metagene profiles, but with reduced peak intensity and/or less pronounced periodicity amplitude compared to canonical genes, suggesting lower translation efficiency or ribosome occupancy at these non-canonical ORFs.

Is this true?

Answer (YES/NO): YES